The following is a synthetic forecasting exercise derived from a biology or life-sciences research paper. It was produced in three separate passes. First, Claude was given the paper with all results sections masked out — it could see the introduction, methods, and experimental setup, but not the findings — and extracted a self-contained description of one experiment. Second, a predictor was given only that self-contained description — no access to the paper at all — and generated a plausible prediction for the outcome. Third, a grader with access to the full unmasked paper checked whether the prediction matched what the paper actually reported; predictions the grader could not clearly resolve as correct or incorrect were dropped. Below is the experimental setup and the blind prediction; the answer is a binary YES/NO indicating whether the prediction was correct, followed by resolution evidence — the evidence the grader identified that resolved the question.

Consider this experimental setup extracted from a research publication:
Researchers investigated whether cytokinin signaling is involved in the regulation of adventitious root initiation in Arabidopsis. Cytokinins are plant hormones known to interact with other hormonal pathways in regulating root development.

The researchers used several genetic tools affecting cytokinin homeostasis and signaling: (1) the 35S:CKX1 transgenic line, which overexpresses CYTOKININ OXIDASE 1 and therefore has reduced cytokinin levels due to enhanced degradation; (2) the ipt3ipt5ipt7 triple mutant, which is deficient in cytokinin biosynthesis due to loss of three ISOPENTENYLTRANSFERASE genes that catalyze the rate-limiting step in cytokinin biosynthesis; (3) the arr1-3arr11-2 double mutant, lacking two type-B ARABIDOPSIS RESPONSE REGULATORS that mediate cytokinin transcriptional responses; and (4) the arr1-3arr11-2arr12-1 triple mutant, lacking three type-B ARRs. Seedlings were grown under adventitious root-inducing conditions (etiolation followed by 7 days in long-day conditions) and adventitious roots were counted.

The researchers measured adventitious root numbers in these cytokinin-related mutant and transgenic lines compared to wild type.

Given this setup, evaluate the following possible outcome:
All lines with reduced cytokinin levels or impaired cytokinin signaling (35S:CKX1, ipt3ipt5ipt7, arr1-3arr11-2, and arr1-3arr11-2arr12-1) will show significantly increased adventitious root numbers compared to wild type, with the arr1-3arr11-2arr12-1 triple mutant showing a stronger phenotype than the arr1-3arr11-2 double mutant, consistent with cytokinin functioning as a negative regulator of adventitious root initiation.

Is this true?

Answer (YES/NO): NO